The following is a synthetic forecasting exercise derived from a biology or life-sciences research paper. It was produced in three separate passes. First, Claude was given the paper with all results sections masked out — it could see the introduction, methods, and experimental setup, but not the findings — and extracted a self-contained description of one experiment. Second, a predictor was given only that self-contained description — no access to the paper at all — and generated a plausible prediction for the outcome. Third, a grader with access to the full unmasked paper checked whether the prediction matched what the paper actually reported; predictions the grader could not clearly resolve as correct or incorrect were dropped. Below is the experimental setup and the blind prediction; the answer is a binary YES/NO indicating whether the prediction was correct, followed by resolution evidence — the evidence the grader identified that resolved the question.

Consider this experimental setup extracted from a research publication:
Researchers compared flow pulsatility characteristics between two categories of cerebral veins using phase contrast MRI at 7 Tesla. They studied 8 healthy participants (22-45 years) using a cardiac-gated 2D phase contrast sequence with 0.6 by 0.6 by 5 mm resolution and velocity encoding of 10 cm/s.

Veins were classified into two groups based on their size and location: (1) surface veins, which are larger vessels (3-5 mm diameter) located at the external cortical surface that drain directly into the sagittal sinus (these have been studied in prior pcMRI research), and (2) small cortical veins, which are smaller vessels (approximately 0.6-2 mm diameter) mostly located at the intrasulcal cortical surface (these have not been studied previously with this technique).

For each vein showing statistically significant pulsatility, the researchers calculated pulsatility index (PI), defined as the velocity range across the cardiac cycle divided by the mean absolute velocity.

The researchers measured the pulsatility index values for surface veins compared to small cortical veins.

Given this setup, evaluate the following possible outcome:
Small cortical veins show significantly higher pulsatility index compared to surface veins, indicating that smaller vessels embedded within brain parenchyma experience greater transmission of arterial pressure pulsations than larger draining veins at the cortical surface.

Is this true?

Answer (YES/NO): NO